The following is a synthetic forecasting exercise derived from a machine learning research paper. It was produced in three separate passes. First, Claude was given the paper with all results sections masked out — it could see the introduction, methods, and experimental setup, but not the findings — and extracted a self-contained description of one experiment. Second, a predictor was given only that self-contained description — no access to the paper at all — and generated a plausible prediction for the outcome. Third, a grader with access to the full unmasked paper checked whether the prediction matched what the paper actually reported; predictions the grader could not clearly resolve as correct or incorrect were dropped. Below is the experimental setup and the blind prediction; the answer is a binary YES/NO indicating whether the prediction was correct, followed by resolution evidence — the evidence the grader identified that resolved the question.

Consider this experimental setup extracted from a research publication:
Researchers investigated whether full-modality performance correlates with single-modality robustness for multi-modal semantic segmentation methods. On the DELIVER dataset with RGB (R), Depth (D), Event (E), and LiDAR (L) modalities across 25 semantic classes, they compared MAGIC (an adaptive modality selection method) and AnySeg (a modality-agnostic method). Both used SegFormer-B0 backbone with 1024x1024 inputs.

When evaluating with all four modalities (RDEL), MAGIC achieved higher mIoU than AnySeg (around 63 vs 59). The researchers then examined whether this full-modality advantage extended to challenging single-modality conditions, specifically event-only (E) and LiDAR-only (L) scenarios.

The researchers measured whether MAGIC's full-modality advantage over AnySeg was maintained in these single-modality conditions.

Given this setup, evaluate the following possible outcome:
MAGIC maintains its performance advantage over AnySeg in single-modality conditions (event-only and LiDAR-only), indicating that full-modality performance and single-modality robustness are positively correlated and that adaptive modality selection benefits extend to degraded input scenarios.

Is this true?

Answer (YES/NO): NO